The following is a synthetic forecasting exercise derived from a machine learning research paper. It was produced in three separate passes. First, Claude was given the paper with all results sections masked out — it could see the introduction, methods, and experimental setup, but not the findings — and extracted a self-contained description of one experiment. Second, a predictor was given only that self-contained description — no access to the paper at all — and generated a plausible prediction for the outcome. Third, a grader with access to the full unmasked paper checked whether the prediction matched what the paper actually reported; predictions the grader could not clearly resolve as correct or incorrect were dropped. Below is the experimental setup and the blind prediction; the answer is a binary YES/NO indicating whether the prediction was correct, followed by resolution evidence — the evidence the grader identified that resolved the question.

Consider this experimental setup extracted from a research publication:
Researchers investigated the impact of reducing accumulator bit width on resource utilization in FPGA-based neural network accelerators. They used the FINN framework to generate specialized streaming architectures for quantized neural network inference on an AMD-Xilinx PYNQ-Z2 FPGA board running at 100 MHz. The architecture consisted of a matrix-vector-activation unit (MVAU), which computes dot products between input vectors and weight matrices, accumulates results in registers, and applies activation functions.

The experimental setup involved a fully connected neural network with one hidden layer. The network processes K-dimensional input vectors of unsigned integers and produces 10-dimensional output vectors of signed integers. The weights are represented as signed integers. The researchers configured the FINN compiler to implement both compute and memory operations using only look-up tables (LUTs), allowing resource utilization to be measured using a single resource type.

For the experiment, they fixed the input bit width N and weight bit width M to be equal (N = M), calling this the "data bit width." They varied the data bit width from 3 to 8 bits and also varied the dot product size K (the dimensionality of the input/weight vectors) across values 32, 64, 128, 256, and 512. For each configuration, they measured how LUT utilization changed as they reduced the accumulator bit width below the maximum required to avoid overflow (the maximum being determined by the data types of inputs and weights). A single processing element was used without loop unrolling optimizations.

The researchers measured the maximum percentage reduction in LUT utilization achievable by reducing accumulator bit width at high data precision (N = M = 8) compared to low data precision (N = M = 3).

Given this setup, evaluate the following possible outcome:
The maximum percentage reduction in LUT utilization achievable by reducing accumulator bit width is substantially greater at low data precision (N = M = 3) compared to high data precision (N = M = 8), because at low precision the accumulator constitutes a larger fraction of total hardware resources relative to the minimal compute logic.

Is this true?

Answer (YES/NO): NO